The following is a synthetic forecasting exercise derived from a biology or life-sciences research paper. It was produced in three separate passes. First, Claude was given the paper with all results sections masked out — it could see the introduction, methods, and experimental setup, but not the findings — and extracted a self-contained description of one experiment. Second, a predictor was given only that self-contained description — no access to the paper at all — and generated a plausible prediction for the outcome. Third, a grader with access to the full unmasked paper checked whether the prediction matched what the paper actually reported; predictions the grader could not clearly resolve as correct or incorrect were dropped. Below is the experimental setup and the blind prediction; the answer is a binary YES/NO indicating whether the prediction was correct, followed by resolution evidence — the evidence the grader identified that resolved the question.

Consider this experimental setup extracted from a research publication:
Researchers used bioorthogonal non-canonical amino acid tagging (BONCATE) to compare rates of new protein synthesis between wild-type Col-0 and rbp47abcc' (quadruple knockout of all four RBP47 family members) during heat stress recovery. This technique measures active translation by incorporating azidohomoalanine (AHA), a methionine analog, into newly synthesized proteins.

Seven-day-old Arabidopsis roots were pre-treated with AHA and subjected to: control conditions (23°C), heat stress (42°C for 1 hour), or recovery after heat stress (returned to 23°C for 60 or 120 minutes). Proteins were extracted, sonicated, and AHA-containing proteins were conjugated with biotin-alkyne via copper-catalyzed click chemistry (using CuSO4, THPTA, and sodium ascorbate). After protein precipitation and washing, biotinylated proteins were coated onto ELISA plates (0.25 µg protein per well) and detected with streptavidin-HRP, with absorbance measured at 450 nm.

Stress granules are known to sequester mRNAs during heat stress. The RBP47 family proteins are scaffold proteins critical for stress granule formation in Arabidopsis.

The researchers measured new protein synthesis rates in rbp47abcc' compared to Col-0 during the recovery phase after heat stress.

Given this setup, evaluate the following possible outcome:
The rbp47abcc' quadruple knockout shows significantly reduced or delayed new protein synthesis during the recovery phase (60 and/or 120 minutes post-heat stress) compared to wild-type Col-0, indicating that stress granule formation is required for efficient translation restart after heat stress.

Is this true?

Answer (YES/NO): NO